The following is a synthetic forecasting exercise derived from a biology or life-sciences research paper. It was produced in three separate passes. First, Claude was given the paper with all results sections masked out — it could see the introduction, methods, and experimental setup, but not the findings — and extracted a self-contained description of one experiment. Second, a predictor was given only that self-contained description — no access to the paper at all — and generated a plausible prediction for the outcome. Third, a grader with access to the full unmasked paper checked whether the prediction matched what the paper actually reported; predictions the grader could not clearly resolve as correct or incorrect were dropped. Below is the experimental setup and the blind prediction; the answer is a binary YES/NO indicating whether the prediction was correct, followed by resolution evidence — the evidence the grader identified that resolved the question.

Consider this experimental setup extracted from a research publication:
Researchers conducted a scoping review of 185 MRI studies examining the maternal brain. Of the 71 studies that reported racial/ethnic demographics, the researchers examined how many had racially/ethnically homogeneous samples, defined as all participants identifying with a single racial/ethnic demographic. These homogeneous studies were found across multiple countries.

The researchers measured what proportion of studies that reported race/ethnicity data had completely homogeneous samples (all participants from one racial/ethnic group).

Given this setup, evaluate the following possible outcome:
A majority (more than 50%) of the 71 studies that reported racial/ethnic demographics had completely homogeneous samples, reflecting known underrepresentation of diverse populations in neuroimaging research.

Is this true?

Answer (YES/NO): NO